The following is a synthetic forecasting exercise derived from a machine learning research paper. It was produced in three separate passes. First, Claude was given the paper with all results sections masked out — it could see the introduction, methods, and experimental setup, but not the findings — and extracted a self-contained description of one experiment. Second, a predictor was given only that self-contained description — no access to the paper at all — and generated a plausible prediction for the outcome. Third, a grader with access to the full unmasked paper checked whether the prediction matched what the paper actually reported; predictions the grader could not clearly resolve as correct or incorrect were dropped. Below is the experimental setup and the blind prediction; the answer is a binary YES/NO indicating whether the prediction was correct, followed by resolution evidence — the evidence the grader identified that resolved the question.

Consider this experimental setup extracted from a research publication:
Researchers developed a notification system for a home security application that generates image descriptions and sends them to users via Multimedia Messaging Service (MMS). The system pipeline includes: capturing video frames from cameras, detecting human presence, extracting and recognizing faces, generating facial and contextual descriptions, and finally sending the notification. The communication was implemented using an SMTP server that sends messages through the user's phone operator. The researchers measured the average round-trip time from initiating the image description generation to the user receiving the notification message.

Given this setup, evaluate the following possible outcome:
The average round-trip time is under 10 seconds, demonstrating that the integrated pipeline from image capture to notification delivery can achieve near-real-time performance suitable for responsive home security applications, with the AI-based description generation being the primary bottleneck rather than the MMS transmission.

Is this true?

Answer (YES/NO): NO